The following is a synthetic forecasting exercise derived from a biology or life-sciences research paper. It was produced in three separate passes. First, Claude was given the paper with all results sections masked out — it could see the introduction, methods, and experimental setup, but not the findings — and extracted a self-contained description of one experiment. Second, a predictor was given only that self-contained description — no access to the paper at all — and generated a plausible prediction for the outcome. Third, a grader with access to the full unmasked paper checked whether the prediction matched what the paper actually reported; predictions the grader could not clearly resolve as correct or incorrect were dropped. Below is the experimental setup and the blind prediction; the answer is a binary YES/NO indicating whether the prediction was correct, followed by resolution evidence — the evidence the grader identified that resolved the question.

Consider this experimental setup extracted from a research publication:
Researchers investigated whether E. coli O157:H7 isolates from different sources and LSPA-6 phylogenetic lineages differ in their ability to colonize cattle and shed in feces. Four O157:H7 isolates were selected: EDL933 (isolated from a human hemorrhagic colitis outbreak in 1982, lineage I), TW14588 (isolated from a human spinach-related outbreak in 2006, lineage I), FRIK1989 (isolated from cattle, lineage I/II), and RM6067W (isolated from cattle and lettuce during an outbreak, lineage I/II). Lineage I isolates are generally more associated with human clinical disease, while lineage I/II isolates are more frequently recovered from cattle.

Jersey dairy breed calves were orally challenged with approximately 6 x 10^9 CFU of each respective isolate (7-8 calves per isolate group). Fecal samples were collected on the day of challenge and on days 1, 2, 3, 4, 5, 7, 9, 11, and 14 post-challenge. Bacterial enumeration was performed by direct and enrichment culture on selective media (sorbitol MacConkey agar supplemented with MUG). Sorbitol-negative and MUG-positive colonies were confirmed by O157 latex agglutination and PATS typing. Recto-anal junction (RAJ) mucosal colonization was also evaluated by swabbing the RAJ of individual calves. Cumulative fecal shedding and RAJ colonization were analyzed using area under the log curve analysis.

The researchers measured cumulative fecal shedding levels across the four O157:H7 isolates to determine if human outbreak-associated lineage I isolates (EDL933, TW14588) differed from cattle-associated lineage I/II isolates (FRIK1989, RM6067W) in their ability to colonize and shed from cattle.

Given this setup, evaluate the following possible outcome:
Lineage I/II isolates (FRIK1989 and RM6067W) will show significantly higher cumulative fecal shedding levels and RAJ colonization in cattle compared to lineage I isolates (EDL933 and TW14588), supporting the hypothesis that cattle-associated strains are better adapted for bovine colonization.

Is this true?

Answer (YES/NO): NO